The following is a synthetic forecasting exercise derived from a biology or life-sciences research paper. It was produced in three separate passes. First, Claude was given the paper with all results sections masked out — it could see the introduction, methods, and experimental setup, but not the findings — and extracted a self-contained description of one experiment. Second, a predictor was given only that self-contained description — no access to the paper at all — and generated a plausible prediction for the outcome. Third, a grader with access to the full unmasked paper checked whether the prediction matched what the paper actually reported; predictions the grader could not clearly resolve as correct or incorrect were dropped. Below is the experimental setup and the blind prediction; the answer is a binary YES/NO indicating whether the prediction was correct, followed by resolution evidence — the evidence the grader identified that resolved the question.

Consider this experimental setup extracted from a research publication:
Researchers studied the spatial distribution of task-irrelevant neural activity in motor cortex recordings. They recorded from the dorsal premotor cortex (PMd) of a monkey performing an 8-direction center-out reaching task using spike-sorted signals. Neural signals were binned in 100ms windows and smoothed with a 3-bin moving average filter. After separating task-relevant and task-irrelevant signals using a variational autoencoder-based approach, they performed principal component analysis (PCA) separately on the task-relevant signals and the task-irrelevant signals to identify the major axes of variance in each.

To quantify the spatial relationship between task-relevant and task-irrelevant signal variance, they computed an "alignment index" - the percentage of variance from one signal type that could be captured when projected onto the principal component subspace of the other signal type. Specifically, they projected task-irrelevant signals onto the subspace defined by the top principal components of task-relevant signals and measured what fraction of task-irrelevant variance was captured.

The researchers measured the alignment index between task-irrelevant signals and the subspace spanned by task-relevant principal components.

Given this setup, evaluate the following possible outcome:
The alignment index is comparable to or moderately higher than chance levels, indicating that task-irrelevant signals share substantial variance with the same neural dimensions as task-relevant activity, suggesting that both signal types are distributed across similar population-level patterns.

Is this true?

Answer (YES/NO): NO